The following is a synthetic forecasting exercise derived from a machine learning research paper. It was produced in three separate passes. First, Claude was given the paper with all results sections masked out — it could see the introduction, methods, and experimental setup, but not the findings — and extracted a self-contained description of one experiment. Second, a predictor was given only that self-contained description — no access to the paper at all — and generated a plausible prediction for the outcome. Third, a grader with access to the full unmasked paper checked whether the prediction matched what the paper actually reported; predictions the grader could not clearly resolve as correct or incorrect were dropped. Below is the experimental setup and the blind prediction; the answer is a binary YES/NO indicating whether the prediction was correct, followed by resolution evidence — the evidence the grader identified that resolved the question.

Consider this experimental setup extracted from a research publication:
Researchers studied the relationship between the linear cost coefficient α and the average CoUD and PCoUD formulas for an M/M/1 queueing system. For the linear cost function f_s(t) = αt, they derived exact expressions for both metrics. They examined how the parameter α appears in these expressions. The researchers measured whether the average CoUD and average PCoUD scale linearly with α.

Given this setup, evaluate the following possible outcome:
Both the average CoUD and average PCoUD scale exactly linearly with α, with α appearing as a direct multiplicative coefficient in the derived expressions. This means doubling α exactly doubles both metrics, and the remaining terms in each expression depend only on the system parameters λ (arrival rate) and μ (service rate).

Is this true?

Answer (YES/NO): YES